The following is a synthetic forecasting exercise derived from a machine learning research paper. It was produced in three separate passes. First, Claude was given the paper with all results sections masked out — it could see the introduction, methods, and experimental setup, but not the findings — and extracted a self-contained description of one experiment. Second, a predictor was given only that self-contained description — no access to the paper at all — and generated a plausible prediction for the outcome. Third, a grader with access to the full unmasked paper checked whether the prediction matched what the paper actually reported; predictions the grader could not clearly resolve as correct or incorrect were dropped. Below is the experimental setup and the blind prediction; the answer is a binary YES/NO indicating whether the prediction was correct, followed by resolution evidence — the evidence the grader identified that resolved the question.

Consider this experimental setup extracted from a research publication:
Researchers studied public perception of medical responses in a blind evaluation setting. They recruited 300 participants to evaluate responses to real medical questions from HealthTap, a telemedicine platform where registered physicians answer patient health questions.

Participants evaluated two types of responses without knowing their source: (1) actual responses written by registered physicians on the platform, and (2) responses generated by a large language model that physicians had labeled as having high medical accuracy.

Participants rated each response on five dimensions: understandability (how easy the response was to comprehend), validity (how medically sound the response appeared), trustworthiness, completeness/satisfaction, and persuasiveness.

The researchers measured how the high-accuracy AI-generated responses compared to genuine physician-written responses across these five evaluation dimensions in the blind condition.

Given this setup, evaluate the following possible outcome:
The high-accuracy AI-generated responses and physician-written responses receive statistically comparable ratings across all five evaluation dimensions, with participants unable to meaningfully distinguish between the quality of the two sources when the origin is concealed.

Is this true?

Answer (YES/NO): NO